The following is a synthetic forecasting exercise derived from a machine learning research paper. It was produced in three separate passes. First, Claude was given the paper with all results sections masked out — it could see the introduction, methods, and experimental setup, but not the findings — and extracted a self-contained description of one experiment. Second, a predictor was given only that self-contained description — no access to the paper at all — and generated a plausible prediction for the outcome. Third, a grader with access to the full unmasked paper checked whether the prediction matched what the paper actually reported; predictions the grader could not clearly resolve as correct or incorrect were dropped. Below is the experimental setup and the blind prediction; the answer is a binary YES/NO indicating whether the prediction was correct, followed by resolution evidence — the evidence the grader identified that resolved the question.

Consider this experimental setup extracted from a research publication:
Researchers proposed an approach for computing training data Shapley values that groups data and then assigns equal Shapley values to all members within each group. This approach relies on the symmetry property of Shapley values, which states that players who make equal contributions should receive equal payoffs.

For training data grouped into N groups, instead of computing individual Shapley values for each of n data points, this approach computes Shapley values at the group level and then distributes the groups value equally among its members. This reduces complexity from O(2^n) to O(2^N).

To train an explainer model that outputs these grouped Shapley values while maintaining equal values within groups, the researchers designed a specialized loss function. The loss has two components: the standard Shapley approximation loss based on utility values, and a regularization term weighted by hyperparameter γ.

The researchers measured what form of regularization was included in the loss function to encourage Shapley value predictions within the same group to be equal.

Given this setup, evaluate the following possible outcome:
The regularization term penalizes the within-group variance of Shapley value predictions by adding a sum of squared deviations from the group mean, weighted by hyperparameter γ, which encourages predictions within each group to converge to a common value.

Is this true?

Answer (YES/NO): NO